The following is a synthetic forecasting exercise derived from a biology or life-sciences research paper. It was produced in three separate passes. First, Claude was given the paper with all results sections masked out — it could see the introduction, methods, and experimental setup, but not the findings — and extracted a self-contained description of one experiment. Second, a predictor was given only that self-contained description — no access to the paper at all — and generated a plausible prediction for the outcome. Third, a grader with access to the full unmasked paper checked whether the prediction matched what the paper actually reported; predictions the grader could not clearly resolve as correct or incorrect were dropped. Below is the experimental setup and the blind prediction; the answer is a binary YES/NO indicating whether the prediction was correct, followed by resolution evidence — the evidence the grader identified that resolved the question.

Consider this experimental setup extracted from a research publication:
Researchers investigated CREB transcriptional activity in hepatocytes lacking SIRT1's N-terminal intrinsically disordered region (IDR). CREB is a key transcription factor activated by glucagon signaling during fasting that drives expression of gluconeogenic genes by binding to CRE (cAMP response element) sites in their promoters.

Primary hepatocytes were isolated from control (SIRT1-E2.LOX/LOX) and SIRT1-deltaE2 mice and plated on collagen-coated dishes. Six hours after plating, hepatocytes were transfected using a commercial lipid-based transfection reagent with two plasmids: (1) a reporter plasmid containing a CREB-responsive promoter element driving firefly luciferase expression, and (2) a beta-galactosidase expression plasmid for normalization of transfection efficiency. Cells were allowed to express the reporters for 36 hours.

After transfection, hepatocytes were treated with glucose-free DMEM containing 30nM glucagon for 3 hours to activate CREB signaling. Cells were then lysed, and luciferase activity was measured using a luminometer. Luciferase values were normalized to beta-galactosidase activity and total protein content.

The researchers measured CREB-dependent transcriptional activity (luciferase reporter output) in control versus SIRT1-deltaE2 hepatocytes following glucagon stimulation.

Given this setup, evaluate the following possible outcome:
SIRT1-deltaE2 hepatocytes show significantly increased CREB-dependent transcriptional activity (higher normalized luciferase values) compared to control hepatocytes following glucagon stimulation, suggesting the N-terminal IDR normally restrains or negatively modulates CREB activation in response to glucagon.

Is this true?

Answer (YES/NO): YES